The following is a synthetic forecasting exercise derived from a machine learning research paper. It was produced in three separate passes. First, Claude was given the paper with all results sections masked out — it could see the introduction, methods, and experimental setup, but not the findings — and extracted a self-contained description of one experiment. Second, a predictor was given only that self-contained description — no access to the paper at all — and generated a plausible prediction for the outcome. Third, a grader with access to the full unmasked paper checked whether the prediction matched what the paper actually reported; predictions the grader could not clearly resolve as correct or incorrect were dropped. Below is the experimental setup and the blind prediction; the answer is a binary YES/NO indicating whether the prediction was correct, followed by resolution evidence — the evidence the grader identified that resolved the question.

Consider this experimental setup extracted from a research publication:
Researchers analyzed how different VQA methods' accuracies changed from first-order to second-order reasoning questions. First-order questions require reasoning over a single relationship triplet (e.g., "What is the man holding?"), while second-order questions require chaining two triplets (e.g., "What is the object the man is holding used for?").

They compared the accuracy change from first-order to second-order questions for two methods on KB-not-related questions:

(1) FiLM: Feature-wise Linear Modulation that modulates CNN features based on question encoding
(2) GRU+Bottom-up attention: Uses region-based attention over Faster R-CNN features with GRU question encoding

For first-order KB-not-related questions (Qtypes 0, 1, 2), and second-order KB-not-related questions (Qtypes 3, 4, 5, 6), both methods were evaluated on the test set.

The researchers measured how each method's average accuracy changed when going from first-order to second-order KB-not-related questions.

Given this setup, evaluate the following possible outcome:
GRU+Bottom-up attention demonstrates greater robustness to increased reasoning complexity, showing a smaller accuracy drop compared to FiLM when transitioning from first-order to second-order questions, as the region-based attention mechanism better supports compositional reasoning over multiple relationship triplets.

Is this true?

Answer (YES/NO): NO